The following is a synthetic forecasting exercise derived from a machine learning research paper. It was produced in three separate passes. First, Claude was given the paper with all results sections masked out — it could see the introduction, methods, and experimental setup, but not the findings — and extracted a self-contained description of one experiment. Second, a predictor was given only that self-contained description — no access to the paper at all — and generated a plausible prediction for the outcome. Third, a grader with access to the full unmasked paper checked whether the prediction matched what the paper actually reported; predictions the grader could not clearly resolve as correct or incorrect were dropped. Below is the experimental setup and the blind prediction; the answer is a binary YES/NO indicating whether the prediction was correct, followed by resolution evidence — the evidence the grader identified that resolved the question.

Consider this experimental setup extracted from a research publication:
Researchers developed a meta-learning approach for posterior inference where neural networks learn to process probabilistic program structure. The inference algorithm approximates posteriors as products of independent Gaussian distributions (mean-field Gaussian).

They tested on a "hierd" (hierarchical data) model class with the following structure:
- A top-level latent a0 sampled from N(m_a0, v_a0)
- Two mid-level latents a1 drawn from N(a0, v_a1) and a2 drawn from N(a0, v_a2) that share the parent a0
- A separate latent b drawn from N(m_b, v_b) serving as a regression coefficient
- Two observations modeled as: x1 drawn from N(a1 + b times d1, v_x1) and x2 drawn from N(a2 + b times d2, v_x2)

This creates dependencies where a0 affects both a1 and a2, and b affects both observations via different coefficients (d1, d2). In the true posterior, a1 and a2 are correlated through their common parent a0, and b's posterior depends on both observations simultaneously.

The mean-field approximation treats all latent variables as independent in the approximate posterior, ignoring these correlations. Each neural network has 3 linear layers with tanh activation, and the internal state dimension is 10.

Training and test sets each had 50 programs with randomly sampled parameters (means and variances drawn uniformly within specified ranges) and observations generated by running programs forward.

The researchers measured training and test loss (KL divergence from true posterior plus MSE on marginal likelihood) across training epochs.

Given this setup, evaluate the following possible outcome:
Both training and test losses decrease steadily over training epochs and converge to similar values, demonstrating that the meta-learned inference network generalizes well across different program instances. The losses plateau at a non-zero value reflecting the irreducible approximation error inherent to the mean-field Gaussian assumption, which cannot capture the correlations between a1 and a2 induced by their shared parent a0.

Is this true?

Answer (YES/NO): NO